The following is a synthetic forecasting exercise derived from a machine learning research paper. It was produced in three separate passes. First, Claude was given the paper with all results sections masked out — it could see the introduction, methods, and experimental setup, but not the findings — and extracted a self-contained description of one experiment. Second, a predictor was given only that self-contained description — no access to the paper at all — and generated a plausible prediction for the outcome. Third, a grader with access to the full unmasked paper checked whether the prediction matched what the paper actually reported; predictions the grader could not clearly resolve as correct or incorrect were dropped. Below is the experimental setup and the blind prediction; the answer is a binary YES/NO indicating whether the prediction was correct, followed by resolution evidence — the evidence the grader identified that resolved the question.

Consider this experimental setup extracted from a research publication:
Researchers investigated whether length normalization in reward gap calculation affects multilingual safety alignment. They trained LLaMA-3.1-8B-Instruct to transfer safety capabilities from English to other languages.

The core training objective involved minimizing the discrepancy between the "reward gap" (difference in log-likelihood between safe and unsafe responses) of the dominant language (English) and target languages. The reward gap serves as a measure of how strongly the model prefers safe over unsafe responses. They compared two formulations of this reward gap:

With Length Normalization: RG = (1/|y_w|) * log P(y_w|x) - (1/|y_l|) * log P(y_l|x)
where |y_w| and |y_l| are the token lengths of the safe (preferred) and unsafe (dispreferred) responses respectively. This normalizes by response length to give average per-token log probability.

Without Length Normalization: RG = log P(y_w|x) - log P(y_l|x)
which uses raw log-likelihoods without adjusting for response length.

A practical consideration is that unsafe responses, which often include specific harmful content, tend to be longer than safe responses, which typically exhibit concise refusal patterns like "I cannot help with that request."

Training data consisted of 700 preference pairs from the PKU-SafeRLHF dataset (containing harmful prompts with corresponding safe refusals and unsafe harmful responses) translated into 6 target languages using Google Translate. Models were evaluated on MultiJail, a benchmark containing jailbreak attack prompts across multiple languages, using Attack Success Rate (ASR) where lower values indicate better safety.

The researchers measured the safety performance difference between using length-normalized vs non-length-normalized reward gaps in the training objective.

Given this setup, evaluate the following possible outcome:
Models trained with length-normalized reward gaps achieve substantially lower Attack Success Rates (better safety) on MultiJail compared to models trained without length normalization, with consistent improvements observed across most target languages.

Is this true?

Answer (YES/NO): YES